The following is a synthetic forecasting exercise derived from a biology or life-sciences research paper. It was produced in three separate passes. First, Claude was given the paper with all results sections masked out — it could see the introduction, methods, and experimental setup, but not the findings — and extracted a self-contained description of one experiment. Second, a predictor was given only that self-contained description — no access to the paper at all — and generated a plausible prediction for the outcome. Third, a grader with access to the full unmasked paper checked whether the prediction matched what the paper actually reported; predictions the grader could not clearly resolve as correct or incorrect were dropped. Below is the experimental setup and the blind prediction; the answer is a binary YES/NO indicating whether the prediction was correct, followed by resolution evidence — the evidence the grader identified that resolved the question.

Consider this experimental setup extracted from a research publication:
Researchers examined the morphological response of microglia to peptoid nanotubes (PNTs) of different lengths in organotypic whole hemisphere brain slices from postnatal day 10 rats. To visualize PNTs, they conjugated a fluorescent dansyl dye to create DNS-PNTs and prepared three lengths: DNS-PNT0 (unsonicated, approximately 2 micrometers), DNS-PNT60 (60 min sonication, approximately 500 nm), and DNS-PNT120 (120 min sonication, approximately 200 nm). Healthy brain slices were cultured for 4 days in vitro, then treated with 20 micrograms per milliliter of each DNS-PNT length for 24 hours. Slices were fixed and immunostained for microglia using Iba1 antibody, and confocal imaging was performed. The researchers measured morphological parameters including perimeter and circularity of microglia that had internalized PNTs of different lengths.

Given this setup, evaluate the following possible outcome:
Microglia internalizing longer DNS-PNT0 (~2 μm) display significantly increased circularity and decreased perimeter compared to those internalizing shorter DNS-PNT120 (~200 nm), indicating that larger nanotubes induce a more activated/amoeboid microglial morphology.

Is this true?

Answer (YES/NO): NO